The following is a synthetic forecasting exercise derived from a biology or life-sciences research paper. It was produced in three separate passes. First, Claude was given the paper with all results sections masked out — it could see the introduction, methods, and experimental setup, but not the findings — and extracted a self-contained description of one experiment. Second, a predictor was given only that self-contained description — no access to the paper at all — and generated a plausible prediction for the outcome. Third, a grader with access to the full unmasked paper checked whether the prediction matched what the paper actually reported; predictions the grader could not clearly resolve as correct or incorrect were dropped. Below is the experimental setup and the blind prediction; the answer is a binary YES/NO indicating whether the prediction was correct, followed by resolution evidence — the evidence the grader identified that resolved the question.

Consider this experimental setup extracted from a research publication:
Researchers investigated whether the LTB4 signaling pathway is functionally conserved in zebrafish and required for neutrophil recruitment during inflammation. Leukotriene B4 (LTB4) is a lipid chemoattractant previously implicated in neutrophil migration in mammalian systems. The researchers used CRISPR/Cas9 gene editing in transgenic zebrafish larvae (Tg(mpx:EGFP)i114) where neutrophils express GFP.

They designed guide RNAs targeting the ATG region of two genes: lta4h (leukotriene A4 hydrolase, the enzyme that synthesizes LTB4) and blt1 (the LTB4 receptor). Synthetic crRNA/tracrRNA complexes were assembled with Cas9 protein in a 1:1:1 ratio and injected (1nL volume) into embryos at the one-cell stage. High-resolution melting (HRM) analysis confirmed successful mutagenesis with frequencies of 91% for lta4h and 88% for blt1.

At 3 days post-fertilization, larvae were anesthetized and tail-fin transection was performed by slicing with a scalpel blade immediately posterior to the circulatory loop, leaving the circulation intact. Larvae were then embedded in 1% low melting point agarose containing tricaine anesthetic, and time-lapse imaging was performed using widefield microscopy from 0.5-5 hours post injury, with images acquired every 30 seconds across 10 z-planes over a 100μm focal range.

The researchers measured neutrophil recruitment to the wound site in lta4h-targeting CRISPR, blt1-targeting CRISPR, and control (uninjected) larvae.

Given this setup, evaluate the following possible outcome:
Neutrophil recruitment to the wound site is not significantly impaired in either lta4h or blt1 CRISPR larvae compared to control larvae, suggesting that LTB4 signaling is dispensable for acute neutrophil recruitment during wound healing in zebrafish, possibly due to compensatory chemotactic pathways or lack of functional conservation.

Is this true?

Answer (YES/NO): NO